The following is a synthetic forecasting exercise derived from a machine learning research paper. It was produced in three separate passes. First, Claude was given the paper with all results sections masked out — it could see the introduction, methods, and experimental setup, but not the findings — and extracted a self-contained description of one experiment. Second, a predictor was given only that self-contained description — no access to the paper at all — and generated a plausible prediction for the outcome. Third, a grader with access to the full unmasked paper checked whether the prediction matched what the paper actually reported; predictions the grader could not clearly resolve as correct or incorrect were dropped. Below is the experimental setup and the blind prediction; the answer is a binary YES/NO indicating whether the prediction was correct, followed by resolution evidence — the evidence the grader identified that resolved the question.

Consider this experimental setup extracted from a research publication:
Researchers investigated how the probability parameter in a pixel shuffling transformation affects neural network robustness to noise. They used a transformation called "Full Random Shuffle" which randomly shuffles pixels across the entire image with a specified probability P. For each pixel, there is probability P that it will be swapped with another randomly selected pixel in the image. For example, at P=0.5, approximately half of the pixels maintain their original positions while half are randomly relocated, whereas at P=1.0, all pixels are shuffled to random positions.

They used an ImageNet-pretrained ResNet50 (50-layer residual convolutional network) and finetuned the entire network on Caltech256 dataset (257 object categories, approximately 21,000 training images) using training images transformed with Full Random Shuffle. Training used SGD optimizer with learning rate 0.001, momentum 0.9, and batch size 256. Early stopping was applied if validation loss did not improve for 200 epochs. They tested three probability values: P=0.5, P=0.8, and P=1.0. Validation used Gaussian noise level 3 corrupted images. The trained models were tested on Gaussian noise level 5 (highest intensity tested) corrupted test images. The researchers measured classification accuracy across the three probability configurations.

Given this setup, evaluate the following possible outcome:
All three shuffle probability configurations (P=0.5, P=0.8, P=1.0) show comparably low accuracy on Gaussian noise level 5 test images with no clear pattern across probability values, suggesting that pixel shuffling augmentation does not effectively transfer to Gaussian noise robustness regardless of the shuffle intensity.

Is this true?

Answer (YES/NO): NO